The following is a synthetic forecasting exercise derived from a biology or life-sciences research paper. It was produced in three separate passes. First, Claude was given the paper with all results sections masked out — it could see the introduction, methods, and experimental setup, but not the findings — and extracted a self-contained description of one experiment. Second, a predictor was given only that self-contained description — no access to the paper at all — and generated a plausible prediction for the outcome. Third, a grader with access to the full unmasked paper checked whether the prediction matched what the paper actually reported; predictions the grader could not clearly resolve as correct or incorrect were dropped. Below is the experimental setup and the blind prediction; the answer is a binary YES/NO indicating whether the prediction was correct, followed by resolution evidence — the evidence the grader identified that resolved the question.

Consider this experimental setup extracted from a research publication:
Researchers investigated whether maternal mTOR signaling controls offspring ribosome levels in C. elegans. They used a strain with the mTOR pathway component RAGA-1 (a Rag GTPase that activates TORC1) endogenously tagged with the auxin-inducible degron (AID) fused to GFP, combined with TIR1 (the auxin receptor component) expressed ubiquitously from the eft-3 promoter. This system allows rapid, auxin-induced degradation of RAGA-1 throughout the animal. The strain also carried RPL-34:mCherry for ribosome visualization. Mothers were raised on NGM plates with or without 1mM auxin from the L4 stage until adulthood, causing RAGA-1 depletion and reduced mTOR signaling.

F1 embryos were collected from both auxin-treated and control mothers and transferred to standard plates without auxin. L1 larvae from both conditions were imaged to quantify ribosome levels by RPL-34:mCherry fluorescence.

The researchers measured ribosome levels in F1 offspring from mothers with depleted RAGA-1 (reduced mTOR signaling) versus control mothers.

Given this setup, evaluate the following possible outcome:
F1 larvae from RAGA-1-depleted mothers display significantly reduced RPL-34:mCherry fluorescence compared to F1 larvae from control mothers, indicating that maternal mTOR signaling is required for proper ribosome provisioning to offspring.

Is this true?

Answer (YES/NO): YES